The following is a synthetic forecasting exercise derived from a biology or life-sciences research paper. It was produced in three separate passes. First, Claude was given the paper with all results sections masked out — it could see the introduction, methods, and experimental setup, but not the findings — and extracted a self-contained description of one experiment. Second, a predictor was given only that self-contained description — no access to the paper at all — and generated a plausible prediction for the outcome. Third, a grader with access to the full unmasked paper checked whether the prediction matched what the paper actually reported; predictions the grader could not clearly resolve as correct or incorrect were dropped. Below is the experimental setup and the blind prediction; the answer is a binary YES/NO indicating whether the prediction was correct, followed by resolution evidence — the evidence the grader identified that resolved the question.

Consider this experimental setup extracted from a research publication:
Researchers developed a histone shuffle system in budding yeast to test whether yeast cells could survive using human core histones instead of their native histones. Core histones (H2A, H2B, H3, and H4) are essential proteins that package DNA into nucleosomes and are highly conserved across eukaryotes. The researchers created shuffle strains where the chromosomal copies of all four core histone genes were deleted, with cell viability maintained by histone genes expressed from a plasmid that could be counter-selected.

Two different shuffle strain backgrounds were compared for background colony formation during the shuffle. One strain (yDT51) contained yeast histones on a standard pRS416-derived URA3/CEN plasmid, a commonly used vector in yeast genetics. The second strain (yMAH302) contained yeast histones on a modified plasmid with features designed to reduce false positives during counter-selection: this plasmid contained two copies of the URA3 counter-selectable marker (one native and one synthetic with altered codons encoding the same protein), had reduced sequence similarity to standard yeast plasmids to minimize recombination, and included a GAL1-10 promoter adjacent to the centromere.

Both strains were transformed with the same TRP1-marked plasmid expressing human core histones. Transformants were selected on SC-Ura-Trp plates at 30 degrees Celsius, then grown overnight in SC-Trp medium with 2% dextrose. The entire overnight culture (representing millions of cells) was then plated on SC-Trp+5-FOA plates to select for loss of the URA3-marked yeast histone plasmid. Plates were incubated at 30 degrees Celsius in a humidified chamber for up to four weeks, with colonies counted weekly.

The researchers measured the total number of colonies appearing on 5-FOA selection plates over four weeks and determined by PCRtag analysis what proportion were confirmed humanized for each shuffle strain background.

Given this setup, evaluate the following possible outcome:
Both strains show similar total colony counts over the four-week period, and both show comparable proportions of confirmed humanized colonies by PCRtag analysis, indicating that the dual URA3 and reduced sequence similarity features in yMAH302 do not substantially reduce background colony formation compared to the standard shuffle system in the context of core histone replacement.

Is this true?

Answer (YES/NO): NO